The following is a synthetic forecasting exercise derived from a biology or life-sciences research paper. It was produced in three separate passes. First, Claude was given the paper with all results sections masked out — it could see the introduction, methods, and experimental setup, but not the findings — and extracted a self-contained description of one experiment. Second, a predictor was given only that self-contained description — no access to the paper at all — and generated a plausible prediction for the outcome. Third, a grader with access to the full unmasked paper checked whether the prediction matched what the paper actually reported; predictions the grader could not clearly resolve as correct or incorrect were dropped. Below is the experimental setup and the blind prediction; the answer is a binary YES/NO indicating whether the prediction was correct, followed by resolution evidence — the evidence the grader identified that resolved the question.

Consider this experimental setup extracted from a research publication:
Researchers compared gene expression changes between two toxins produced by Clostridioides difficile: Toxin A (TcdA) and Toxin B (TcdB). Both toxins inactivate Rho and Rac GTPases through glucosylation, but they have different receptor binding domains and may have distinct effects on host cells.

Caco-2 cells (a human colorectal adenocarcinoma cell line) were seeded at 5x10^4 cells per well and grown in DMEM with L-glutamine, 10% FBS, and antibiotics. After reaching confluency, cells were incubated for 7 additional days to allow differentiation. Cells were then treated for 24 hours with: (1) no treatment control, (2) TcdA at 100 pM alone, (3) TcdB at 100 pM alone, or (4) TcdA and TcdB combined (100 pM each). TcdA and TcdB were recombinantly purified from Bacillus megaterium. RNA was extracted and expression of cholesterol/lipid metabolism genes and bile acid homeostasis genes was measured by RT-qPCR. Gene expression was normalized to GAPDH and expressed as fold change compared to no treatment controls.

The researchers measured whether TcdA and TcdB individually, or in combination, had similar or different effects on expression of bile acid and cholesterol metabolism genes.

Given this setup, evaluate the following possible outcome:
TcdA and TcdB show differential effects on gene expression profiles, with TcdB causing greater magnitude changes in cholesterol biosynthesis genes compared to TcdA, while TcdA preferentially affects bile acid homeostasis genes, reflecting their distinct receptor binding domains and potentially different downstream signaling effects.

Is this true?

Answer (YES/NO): NO